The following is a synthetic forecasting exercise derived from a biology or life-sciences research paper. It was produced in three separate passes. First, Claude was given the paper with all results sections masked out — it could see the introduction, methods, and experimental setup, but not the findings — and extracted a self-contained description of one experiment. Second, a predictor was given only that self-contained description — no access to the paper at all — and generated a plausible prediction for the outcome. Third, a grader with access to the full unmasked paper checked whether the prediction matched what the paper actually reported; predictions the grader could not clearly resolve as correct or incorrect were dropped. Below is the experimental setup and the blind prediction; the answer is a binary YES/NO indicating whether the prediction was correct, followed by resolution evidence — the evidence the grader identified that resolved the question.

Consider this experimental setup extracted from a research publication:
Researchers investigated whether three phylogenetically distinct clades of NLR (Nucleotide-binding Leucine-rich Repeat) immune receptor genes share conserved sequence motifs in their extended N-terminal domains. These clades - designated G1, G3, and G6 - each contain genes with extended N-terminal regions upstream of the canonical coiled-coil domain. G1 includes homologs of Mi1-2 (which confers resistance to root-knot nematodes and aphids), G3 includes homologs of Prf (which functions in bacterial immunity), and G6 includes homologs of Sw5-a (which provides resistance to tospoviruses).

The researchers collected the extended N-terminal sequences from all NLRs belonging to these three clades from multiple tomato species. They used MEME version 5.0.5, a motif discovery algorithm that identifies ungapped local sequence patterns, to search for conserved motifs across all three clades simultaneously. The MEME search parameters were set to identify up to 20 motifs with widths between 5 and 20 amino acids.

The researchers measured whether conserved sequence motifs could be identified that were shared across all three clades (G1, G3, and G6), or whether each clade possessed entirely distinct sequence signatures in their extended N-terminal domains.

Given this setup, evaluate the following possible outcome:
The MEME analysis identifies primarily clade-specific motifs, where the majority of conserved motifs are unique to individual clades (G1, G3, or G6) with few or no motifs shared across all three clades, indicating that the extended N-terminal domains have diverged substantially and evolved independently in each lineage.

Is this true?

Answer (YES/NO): NO